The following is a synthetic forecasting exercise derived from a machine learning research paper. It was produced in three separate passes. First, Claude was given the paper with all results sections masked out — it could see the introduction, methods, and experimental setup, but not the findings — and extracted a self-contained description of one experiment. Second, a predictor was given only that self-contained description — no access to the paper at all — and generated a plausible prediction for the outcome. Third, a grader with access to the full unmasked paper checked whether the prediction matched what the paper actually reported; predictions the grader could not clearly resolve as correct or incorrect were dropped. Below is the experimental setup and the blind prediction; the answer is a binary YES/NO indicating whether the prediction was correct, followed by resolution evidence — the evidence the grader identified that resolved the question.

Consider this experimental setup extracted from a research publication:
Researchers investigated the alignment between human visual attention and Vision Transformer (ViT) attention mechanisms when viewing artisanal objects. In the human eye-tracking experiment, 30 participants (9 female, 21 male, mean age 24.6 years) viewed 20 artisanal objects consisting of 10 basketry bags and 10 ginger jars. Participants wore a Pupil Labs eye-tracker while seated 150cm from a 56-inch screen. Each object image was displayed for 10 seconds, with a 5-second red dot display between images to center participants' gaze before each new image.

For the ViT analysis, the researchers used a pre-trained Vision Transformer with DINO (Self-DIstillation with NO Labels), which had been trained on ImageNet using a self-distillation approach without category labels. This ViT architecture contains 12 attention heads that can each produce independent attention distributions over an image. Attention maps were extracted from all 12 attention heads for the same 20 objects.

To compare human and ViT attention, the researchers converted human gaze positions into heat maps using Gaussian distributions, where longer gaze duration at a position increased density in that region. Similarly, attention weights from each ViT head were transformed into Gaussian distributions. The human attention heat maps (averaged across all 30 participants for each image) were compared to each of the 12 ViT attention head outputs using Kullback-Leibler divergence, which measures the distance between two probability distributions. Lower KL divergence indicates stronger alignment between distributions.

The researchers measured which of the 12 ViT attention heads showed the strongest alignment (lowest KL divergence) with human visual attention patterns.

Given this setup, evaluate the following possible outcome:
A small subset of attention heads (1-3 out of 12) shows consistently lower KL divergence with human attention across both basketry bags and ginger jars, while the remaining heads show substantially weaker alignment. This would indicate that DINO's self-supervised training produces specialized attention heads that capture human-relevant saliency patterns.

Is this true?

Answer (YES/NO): NO